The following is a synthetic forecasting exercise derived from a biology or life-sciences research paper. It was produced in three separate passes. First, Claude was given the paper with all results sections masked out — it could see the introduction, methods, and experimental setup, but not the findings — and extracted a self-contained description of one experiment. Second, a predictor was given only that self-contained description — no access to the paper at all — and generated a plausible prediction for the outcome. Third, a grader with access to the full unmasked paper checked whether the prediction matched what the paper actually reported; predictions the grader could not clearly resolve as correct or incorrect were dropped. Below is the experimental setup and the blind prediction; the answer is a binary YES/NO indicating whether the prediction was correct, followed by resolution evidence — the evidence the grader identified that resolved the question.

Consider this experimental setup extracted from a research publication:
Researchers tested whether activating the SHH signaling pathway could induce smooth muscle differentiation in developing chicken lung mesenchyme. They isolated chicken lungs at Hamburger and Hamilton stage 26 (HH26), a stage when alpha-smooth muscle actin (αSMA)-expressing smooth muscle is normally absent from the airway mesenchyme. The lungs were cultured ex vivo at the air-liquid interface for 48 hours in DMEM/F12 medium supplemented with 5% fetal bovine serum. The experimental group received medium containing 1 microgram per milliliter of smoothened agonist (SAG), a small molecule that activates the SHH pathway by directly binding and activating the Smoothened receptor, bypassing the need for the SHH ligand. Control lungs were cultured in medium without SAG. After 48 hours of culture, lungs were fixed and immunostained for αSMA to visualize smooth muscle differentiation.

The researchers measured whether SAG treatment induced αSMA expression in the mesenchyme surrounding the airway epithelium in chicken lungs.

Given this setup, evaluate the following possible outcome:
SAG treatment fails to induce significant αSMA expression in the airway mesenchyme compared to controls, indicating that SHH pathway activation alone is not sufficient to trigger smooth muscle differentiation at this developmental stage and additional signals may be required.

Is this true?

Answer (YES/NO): YES